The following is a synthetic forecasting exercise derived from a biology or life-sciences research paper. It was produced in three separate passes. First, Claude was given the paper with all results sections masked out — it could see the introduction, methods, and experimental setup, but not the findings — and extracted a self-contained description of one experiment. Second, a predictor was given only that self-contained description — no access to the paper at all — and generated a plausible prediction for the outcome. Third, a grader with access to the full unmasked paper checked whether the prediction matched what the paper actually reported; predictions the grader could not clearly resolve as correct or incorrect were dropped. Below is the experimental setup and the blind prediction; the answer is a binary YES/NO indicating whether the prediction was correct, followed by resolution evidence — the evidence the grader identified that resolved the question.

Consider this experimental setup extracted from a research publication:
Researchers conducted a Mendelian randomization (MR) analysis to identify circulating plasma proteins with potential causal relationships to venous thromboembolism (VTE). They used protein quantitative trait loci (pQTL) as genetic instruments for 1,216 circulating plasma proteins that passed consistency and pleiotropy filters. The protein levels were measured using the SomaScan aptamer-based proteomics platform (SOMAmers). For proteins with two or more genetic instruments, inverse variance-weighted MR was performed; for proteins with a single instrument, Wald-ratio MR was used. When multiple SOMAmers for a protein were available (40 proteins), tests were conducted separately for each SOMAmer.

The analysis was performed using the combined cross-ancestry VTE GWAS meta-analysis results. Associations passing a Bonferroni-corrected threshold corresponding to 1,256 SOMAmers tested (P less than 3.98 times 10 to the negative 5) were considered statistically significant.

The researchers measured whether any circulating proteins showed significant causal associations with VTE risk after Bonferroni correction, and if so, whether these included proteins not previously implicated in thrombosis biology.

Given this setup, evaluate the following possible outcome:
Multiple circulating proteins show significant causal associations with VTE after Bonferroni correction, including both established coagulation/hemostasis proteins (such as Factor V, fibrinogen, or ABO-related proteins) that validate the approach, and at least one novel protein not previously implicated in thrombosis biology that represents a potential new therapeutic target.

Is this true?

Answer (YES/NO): YES